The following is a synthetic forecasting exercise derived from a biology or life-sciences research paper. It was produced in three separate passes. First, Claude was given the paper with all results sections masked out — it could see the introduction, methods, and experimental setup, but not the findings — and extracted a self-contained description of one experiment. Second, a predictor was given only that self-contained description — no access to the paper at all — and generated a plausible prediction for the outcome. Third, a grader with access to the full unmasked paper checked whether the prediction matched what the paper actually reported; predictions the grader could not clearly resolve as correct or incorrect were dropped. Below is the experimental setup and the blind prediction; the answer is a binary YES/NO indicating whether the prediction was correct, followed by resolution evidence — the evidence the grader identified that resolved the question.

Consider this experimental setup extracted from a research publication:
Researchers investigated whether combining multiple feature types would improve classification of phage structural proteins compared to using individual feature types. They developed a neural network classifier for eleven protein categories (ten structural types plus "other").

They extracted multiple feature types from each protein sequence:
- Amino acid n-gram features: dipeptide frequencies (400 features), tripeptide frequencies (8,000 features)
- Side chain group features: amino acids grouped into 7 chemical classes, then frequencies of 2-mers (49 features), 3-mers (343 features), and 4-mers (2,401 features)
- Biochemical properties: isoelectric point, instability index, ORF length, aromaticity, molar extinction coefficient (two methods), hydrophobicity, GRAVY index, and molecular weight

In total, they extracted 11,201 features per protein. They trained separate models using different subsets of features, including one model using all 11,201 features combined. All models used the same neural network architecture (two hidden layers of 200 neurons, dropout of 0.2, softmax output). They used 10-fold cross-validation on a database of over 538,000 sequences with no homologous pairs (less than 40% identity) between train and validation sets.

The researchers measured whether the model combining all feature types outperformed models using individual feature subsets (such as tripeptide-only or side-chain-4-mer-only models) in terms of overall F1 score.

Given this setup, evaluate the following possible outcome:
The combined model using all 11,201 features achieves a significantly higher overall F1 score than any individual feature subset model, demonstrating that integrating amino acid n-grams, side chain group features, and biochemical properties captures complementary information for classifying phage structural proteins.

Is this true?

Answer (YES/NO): NO